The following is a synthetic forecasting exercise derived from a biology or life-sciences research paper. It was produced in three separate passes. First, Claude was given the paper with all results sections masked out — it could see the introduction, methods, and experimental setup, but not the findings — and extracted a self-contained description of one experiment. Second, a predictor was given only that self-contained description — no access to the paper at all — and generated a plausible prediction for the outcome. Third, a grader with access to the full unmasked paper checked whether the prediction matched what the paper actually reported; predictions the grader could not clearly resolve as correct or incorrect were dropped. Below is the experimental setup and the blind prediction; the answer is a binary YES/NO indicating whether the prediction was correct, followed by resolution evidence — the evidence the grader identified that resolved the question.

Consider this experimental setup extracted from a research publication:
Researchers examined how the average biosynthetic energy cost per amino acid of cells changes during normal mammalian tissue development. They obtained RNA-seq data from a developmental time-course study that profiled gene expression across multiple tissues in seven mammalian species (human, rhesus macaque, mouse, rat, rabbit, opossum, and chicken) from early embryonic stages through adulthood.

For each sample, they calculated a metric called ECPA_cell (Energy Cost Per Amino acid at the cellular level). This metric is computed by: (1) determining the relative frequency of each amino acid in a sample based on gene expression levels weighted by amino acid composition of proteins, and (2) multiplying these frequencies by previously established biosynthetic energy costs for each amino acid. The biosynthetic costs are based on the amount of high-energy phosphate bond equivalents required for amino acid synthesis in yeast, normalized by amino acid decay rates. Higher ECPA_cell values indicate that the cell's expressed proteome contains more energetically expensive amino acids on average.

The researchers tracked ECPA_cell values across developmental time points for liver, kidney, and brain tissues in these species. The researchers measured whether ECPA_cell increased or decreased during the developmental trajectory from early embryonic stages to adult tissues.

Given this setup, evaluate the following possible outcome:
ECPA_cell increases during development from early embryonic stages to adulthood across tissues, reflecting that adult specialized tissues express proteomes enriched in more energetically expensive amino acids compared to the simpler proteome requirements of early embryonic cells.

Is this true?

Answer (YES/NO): YES